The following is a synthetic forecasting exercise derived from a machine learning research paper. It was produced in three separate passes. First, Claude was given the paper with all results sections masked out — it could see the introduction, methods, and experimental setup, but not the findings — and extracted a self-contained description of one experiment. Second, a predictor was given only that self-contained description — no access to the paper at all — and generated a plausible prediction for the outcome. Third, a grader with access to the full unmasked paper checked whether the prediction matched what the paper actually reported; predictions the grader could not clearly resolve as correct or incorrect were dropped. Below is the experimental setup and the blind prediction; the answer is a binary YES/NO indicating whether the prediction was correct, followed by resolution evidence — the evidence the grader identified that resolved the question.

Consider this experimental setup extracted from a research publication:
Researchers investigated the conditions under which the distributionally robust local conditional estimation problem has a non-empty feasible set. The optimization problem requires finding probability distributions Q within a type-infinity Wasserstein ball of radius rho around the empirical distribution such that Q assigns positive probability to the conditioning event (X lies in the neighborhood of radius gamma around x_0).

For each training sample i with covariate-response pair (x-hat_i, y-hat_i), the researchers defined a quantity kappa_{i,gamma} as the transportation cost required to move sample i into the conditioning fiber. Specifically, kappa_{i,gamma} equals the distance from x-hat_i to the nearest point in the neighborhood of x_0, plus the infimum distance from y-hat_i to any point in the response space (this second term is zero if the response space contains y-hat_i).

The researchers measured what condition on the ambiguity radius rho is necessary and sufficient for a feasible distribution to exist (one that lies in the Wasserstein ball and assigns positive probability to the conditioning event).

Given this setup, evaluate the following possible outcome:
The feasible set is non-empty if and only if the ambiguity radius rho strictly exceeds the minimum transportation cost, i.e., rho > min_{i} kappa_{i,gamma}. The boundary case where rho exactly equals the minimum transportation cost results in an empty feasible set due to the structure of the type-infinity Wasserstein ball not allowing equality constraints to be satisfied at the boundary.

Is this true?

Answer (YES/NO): NO